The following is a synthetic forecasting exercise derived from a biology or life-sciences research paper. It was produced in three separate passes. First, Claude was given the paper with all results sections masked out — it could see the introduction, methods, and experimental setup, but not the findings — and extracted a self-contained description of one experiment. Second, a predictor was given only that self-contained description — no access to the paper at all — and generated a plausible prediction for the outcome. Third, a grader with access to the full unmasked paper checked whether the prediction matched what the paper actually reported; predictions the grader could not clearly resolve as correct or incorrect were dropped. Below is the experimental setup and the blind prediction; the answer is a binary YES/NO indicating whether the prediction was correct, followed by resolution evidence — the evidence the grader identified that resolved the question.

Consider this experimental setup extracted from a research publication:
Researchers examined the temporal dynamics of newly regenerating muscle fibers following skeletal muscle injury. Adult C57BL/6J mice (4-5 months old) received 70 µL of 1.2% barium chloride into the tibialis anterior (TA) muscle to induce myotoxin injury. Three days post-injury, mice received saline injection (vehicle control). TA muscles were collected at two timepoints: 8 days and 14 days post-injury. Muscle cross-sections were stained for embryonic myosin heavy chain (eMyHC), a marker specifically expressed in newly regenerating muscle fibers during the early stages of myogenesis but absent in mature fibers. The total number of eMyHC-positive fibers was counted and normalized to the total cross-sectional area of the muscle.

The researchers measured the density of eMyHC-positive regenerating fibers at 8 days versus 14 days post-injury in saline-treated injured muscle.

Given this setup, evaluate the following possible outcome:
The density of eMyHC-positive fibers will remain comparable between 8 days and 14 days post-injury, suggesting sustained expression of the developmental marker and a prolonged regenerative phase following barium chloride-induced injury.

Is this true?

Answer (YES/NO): YES